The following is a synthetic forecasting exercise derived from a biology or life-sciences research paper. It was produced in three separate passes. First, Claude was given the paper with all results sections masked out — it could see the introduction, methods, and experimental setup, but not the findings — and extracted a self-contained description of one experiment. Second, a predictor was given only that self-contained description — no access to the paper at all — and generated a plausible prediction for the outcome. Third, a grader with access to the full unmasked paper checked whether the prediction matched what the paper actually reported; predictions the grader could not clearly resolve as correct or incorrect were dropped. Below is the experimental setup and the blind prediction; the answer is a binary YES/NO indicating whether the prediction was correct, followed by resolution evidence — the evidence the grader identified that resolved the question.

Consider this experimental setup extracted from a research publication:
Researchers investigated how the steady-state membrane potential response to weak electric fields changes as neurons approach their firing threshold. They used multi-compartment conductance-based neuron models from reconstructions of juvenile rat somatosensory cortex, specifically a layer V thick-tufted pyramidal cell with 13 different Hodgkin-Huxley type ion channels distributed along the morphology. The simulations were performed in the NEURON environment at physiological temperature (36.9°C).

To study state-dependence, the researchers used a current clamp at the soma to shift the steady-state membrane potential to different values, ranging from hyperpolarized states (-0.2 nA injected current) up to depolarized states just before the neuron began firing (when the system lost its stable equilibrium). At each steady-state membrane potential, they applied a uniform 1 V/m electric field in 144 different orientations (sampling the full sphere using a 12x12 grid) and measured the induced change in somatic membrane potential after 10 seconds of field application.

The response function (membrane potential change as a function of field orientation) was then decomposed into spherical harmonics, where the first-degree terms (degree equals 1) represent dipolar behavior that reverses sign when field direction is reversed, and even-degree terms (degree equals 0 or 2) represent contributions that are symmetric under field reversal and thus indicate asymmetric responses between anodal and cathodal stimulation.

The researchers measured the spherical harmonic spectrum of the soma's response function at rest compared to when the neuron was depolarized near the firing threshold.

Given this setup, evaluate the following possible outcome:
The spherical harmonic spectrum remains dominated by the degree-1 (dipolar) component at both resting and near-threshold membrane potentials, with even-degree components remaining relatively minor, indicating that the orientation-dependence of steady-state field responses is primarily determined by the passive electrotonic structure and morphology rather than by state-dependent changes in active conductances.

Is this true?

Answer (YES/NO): NO